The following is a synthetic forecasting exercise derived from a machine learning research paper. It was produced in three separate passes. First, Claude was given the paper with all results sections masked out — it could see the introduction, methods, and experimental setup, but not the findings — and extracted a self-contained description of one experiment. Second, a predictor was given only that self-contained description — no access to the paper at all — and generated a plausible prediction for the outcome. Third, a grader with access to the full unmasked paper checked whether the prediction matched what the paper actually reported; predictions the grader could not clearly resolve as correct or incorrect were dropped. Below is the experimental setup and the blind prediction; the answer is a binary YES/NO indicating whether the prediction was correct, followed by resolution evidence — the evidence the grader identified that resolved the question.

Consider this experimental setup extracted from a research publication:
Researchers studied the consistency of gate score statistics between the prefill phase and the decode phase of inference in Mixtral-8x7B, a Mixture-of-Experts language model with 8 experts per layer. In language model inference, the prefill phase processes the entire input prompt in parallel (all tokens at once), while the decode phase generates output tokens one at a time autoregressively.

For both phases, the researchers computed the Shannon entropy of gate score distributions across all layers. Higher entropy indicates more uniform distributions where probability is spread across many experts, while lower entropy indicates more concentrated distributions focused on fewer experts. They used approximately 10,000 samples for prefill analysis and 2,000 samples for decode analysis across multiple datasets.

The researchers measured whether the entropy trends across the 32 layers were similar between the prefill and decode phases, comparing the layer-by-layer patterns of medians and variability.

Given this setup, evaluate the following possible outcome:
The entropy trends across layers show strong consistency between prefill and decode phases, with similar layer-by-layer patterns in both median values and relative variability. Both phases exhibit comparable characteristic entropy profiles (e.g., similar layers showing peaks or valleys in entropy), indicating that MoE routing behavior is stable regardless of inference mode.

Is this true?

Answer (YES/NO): YES